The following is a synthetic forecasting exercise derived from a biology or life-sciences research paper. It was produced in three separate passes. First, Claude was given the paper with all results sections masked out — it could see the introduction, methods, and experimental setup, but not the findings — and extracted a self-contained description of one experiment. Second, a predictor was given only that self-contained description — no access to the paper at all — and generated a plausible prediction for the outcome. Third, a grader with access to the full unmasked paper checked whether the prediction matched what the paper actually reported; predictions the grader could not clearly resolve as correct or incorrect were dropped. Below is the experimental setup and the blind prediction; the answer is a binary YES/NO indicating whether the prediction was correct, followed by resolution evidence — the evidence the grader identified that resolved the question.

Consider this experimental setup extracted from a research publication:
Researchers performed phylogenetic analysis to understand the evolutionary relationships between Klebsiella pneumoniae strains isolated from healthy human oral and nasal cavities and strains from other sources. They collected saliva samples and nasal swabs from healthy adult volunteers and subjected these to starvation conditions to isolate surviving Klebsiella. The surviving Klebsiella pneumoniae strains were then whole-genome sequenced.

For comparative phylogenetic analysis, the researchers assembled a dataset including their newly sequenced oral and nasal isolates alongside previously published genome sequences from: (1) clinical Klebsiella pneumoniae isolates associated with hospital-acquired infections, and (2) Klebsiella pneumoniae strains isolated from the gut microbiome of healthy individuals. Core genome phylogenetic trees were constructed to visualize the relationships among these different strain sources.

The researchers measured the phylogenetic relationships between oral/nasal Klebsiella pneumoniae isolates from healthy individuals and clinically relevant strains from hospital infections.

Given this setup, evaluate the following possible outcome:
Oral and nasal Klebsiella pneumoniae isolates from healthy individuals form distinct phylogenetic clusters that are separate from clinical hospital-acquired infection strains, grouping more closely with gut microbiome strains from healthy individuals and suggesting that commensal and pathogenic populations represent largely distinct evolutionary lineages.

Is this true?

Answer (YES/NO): NO